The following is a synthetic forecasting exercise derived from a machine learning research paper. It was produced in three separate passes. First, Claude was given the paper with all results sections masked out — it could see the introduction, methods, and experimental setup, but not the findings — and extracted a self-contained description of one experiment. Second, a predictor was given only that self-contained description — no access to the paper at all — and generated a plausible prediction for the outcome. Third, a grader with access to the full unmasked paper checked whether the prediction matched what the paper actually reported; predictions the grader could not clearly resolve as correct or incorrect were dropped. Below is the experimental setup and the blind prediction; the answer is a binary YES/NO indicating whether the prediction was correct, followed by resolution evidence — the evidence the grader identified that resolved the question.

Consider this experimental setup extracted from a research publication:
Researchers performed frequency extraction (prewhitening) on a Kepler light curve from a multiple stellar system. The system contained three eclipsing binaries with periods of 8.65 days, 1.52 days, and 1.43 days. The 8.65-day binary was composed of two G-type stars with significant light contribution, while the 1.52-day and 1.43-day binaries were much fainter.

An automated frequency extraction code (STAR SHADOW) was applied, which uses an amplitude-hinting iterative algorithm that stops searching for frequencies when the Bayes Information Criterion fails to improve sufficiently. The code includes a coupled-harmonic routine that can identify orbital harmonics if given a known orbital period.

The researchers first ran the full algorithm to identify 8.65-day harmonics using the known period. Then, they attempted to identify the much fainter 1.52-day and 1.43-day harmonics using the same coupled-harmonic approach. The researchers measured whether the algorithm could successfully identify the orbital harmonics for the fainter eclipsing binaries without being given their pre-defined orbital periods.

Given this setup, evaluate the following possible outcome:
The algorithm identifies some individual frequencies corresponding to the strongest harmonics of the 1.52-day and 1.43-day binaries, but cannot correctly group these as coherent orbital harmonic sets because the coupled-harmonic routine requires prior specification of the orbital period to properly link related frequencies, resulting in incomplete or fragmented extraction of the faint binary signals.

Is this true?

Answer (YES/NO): NO